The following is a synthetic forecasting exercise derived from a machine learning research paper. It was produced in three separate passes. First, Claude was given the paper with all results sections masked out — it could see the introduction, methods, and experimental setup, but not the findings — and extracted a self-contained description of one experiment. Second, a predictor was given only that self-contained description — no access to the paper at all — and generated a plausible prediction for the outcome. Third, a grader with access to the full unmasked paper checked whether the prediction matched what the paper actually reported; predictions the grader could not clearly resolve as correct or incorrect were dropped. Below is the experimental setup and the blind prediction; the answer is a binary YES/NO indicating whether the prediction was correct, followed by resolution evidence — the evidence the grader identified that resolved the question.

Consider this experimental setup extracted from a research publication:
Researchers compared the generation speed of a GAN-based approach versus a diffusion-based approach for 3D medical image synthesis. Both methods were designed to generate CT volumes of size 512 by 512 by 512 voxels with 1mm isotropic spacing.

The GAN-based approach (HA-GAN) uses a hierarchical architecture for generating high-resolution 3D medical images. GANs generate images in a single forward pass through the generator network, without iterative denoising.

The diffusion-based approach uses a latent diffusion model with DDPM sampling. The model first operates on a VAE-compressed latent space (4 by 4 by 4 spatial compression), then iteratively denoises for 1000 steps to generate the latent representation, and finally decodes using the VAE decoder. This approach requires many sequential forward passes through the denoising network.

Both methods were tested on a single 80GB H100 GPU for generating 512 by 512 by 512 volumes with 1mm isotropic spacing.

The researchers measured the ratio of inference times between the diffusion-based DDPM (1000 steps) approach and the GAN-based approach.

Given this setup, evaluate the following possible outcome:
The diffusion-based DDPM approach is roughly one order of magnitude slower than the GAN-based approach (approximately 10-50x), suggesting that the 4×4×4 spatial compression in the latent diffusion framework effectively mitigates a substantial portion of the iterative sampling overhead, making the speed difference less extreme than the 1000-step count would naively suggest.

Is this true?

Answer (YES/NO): NO